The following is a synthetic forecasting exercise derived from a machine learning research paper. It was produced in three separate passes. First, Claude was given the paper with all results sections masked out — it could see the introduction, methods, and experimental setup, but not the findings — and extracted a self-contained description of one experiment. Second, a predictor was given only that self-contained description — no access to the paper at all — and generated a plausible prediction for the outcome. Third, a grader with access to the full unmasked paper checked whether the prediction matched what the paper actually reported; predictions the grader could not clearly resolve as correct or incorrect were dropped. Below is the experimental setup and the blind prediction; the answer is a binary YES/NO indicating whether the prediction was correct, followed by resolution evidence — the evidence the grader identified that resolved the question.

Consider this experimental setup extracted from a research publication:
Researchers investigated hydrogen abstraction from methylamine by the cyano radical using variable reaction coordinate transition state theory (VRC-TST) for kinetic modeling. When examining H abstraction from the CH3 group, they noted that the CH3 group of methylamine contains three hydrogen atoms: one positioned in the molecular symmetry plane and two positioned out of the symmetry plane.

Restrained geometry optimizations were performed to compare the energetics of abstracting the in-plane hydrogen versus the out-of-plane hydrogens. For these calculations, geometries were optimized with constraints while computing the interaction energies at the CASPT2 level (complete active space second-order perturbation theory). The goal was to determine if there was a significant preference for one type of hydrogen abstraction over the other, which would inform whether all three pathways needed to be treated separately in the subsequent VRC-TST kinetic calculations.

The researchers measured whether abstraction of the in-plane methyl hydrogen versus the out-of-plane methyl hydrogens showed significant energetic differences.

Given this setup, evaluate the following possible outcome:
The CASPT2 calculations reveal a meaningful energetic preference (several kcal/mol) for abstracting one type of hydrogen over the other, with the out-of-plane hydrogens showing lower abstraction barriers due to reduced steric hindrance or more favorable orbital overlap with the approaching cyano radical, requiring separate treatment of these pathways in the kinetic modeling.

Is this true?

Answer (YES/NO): NO